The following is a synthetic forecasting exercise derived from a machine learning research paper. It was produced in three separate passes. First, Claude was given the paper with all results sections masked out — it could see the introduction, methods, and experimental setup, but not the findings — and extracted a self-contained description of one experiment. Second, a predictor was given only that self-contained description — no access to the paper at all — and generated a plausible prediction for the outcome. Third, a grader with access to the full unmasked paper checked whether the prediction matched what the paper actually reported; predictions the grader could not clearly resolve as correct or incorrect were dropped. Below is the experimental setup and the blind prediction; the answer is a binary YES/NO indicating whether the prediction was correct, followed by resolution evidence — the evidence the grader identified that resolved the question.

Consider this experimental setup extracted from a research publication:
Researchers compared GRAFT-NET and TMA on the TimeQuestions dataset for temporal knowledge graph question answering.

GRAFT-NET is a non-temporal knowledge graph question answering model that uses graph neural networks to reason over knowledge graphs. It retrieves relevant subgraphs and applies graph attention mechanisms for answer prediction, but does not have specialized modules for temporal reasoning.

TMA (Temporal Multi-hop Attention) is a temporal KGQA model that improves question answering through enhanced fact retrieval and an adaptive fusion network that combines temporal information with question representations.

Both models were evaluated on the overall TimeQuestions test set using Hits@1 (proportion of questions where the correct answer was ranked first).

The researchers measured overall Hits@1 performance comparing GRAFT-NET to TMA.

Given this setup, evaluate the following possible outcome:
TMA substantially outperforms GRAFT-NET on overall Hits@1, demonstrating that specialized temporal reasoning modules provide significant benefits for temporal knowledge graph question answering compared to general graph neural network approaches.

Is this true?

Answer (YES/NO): NO